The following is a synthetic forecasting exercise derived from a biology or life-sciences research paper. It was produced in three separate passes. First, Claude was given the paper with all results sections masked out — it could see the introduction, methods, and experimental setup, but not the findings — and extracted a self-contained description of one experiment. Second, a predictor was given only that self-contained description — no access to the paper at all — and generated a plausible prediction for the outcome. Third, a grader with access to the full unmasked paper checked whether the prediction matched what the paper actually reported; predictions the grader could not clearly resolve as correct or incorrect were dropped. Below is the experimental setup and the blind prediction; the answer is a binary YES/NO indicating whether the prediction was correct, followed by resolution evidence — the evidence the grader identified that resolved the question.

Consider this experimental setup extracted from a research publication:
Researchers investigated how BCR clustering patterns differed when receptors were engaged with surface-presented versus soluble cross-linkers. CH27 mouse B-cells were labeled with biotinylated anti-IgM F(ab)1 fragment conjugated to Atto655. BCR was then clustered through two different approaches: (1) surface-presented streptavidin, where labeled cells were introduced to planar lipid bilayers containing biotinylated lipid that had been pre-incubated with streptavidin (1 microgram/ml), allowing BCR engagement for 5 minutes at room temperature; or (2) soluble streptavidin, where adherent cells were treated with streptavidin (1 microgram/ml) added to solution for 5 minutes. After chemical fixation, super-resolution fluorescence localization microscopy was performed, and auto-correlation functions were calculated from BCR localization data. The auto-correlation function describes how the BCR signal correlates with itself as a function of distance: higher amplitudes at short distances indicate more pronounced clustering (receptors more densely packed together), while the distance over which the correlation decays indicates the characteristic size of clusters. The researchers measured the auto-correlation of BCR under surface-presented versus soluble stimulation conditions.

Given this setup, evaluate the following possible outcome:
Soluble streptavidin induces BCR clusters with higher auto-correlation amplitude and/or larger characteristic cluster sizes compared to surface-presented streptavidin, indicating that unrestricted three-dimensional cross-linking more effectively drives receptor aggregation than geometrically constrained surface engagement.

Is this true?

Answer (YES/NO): NO